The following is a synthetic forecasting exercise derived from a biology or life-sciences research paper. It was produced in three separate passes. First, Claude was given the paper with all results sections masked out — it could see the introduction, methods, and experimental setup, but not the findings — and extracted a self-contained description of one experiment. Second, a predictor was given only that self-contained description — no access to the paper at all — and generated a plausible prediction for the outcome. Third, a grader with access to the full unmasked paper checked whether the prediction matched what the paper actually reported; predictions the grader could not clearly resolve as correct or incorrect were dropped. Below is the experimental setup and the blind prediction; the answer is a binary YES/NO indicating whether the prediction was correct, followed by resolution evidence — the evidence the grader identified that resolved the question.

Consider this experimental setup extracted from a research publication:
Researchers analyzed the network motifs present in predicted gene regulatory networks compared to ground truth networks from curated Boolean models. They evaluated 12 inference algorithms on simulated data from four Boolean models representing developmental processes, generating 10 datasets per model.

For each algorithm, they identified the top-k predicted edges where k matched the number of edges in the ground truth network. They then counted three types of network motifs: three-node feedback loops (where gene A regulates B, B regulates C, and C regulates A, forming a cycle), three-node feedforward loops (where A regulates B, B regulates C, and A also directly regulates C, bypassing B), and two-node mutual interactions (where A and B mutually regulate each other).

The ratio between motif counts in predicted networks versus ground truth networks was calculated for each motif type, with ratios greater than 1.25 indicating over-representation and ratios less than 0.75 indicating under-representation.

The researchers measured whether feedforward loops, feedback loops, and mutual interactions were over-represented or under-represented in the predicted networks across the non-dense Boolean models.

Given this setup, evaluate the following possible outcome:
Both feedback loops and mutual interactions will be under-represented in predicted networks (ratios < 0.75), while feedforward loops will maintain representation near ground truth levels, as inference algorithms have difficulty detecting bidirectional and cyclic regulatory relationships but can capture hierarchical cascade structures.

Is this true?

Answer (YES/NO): NO